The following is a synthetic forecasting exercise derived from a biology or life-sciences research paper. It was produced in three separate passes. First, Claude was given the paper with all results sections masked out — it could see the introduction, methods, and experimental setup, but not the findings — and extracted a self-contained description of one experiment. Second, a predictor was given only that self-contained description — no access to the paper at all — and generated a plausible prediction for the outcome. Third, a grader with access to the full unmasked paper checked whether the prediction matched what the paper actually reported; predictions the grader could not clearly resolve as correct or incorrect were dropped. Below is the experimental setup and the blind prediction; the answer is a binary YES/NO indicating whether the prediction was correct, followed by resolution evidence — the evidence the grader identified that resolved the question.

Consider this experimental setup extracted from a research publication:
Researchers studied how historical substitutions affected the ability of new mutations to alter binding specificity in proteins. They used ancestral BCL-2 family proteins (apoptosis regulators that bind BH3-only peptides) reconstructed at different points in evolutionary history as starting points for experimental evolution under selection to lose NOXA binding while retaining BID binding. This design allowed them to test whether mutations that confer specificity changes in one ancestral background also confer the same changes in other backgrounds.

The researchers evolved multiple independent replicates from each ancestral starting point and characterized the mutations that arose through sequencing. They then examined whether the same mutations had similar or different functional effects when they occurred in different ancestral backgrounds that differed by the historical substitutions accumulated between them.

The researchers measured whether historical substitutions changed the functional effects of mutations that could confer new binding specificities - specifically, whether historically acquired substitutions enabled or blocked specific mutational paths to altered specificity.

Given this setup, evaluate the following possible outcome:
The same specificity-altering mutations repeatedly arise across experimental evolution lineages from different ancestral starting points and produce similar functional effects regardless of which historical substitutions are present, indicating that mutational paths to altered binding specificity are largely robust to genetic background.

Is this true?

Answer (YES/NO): NO